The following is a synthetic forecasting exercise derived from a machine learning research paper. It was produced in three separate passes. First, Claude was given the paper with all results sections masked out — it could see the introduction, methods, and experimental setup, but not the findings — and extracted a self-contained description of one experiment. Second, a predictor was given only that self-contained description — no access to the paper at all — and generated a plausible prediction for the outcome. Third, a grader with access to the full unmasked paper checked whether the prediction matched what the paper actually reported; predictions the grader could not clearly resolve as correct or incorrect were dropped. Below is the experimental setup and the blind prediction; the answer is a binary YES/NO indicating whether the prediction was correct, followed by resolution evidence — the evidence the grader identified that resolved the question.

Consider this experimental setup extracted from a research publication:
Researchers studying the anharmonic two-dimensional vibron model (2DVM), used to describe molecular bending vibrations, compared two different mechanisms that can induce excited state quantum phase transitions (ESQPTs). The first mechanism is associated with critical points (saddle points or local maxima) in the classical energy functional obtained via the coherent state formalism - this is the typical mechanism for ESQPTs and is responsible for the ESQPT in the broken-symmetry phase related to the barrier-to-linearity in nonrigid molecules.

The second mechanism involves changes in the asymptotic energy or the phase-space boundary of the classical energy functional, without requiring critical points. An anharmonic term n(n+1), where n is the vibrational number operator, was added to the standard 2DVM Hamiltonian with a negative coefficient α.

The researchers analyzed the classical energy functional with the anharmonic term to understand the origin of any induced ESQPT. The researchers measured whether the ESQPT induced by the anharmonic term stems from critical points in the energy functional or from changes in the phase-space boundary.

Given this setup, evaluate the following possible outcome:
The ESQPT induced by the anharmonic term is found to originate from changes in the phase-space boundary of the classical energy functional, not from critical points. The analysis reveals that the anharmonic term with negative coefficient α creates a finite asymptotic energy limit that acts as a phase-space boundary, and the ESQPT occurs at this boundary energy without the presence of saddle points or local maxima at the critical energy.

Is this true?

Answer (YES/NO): YES